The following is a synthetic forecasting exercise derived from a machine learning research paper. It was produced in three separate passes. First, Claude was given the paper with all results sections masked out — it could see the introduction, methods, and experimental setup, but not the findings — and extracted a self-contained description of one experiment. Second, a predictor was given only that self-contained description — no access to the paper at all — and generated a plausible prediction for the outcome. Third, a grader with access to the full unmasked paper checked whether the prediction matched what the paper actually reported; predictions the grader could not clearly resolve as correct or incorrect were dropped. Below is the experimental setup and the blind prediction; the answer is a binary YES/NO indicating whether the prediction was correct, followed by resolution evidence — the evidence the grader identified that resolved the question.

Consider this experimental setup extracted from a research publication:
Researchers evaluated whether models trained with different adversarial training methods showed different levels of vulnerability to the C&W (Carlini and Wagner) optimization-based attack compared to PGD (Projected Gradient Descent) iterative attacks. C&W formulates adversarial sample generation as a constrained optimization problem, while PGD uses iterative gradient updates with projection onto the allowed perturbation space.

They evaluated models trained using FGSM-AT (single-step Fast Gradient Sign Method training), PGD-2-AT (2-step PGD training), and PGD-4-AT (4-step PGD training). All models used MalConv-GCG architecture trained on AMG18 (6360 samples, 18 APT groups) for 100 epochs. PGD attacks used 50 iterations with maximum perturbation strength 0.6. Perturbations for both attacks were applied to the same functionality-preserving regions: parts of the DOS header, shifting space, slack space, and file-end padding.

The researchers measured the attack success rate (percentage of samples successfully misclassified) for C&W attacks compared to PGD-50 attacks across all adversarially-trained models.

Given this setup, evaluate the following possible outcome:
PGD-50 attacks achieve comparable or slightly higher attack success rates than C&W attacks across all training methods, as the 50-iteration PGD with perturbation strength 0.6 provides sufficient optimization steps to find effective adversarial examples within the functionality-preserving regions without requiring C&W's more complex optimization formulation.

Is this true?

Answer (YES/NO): NO